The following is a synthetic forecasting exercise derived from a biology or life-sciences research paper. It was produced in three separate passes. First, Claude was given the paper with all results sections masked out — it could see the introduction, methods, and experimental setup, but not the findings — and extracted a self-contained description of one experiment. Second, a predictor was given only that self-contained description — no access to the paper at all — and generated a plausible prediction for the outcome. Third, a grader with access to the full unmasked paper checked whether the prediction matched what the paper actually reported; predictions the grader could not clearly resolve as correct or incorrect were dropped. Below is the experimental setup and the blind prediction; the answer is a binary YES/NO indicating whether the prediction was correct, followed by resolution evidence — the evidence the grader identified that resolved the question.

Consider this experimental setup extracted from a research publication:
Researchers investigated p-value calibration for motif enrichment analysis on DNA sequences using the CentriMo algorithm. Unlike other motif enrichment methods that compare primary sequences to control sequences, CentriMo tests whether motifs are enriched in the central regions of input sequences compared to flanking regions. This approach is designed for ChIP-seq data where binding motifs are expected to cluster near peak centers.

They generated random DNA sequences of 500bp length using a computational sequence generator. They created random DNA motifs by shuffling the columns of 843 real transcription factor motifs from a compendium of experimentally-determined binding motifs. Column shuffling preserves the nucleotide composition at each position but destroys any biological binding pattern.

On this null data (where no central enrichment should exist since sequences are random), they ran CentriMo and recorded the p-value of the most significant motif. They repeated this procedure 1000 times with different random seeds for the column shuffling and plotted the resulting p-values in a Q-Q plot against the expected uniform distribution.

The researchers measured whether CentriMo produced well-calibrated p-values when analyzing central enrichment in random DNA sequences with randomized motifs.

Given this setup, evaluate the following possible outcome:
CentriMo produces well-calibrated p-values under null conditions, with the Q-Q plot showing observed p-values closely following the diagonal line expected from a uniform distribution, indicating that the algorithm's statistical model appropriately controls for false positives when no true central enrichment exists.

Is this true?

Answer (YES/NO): NO